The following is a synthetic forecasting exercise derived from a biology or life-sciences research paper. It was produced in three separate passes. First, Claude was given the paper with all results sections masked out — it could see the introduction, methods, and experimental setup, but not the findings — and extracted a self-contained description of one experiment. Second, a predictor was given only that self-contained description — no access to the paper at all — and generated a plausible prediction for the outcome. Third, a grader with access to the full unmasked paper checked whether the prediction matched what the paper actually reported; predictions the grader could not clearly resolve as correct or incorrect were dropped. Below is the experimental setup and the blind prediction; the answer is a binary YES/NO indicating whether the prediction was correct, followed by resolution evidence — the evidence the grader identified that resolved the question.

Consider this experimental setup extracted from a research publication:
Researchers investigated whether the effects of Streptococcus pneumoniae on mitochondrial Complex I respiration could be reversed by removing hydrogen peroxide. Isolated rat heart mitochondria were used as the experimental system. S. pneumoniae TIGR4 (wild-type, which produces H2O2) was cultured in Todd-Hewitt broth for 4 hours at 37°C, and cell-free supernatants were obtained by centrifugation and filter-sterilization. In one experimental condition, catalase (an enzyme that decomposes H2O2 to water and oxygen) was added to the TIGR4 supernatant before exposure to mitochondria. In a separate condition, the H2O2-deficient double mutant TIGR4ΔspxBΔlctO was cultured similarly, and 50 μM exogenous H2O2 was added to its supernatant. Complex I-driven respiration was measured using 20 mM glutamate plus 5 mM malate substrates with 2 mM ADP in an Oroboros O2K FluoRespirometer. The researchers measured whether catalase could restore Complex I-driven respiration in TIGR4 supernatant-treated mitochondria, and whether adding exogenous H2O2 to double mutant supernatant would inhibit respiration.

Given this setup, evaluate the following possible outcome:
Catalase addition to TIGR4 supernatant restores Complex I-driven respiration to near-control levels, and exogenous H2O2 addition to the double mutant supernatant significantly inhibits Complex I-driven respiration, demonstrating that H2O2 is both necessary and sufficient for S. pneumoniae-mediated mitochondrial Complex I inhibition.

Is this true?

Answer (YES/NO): YES